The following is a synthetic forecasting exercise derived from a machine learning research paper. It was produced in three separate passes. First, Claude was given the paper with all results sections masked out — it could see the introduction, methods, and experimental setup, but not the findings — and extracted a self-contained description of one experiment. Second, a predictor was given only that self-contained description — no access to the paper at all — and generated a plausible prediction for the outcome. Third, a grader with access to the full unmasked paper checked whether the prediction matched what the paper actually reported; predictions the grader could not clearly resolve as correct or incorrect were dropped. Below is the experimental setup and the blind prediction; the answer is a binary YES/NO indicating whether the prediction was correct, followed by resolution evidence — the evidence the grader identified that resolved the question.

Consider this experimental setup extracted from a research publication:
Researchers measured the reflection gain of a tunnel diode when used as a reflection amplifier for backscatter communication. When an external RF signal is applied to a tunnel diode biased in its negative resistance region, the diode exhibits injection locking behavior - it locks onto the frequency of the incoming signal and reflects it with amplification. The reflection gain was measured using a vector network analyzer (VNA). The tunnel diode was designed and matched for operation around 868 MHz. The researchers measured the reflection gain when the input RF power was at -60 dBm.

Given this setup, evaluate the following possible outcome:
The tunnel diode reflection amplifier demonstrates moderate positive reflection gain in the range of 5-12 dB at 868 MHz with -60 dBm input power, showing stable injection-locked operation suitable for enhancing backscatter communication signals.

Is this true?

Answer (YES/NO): NO